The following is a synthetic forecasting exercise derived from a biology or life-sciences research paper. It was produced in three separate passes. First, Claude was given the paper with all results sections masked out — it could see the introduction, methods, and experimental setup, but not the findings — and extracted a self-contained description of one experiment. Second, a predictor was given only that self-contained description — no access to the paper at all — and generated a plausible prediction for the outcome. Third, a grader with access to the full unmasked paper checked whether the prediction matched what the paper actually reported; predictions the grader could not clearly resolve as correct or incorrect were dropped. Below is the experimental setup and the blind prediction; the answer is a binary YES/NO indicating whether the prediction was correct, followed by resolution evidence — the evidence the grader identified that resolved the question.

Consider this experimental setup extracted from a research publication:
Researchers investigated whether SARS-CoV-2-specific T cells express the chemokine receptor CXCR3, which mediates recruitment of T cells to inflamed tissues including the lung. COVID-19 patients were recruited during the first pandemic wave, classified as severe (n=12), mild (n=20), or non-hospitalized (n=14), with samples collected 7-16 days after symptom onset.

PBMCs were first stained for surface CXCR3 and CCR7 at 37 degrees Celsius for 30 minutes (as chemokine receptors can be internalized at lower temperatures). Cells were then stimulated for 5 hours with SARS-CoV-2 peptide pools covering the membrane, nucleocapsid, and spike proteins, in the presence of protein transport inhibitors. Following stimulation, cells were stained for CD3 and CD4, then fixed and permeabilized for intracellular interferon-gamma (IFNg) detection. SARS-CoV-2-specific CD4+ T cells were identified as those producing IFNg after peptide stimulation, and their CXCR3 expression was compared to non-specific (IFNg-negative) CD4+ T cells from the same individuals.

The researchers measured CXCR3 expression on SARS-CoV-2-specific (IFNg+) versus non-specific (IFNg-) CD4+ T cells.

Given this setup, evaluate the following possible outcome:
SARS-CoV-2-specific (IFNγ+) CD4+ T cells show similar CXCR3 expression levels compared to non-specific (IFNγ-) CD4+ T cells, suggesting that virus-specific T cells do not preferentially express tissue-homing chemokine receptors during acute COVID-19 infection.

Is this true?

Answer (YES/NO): NO